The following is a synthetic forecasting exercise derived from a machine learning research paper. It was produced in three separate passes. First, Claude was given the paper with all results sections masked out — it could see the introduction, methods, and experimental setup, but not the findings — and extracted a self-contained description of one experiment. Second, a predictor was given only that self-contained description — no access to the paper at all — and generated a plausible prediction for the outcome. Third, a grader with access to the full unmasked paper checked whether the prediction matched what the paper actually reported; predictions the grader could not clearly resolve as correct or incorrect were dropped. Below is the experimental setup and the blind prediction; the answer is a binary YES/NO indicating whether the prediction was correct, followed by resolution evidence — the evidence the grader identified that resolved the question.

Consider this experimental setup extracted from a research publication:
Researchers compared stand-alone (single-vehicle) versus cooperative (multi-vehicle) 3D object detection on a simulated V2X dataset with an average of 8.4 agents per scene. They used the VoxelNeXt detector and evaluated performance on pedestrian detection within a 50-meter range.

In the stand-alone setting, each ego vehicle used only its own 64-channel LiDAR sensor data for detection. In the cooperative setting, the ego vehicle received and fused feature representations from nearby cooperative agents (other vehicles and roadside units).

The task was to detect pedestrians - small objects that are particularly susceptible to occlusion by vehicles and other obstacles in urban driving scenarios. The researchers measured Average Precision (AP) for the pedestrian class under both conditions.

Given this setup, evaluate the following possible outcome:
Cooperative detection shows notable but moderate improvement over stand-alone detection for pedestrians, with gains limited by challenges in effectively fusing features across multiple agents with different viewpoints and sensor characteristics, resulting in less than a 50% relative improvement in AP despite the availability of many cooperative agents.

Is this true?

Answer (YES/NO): YES